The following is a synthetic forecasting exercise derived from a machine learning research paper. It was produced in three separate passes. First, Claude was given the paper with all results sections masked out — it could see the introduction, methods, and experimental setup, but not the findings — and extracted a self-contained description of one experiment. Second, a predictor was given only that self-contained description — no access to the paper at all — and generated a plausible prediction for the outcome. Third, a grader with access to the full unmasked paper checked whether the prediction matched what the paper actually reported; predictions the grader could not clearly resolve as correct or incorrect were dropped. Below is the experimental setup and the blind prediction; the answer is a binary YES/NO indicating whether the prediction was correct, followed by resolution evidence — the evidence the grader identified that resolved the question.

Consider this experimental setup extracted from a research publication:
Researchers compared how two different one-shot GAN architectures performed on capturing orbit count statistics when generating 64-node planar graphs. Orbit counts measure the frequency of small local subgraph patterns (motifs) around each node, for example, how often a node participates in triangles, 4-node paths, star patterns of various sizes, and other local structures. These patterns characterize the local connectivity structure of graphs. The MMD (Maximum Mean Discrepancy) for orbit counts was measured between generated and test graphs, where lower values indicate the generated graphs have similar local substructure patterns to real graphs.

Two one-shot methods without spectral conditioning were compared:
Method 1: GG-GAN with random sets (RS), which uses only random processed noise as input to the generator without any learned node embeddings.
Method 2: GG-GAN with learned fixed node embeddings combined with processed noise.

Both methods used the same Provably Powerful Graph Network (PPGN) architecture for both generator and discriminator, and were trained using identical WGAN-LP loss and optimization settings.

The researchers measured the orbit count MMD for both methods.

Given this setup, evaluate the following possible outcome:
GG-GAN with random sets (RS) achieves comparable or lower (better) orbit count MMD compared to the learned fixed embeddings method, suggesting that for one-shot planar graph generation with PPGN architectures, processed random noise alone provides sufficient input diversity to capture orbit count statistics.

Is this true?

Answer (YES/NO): YES